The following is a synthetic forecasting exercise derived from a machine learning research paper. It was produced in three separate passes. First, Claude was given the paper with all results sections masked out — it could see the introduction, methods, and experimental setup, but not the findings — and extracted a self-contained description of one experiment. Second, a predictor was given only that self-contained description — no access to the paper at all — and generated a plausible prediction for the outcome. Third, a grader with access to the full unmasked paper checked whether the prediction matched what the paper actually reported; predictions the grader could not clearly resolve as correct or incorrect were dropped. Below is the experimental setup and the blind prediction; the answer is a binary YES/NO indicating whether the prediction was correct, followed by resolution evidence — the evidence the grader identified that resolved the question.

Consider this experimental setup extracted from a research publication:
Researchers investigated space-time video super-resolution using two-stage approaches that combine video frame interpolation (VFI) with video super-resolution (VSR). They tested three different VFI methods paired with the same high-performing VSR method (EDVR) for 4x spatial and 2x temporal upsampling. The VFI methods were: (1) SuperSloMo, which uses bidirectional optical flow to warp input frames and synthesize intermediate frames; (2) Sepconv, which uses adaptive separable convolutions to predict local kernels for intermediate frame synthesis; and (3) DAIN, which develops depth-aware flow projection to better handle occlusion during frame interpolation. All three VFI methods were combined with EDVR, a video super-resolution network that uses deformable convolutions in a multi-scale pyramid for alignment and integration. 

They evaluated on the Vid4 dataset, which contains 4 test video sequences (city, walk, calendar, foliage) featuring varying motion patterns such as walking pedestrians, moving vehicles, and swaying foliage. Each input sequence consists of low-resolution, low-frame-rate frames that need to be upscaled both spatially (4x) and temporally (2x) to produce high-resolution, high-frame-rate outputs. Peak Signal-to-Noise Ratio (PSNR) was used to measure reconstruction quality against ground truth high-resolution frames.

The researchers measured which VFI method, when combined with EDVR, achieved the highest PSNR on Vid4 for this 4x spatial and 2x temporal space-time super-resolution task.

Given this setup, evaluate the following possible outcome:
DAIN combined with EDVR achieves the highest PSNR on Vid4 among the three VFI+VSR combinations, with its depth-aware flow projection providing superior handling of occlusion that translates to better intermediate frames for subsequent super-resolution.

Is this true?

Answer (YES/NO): YES